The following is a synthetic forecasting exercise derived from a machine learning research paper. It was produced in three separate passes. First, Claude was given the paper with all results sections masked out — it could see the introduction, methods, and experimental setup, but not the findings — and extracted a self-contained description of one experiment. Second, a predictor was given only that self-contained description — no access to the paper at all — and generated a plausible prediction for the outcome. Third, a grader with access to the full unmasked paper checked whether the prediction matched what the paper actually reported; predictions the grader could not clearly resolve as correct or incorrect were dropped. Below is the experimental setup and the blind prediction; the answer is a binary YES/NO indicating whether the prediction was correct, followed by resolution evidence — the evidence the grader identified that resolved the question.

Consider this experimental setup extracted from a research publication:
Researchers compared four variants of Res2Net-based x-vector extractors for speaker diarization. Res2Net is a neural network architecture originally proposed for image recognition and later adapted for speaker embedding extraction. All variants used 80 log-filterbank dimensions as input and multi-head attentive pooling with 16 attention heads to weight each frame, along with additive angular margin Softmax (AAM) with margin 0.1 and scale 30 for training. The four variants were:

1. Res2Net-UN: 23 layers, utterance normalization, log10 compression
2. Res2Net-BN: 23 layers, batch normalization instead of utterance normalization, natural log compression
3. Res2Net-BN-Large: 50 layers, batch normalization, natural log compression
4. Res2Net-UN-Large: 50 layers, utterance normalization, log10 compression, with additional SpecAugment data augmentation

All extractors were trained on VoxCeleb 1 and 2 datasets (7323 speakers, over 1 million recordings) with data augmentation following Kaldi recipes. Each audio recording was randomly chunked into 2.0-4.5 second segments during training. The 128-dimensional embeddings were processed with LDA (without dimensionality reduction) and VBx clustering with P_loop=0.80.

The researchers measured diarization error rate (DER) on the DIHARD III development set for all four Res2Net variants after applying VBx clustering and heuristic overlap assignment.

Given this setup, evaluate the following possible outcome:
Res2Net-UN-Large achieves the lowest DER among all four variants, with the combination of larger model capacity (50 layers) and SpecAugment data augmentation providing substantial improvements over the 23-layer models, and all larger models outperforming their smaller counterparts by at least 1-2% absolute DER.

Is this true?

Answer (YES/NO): NO